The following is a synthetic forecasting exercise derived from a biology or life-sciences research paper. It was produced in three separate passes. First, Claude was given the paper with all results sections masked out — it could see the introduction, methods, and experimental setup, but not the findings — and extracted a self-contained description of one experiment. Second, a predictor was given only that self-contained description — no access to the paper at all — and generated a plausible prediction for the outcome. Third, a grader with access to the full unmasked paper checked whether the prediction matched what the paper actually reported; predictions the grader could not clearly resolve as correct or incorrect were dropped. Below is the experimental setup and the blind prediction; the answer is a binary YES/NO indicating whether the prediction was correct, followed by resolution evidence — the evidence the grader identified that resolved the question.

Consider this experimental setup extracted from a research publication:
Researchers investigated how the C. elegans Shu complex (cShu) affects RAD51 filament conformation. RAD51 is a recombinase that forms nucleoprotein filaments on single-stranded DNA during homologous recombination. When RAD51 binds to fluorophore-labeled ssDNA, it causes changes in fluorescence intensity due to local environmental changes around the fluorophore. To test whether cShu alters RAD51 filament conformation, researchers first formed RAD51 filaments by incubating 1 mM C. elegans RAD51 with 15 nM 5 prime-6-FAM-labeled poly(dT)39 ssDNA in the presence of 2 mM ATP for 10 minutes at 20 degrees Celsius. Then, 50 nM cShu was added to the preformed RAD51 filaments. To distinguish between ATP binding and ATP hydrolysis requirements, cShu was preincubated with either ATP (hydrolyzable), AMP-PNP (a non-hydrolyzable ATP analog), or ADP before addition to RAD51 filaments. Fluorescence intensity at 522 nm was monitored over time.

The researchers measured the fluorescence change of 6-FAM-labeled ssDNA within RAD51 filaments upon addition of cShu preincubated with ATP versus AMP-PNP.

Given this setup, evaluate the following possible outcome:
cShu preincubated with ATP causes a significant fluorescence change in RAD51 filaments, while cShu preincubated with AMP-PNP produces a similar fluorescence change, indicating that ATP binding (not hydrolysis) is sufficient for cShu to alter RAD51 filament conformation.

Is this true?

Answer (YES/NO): NO